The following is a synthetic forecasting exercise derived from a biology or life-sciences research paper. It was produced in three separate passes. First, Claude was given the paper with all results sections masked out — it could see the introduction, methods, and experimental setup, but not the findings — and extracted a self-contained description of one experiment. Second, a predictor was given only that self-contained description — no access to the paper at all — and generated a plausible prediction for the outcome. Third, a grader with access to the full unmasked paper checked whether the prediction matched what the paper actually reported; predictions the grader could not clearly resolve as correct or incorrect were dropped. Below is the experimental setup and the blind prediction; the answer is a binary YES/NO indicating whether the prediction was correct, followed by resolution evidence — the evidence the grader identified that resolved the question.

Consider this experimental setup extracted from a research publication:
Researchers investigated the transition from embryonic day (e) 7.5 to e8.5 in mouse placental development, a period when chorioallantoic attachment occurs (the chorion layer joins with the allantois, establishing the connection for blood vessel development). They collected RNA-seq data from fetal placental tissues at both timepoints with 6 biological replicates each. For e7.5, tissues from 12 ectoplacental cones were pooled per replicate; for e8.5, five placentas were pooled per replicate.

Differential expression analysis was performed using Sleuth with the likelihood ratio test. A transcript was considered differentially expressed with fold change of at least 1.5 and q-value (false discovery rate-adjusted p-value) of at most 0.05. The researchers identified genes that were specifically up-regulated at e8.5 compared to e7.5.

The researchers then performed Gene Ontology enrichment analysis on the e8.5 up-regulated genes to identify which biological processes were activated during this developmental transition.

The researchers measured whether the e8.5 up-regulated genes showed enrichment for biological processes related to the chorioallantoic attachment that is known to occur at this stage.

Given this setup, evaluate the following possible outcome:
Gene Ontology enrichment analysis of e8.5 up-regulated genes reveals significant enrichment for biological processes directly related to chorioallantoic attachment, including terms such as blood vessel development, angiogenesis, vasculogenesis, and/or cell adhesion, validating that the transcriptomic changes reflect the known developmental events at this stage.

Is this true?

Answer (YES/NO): YES